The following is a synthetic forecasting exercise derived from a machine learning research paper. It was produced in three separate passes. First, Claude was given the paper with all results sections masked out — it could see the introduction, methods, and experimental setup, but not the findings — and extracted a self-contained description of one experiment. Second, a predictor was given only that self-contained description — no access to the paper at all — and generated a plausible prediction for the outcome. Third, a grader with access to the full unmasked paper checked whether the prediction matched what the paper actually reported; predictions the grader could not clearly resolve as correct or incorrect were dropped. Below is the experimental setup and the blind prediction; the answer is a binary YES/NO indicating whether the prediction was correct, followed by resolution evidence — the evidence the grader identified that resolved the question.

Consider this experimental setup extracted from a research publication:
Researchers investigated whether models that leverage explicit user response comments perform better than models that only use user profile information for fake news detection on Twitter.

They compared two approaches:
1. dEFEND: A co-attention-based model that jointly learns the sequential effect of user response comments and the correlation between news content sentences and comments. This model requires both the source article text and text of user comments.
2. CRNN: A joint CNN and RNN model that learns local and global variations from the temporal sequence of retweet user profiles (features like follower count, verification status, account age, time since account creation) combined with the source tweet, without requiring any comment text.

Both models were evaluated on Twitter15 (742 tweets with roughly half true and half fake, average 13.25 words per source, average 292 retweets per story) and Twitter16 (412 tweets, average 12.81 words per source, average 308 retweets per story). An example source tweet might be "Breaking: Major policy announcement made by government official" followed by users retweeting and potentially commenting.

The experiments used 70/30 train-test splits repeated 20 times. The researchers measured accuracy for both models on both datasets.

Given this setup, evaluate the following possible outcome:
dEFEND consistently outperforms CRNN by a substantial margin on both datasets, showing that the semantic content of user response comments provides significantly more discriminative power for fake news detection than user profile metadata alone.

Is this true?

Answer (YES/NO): NO